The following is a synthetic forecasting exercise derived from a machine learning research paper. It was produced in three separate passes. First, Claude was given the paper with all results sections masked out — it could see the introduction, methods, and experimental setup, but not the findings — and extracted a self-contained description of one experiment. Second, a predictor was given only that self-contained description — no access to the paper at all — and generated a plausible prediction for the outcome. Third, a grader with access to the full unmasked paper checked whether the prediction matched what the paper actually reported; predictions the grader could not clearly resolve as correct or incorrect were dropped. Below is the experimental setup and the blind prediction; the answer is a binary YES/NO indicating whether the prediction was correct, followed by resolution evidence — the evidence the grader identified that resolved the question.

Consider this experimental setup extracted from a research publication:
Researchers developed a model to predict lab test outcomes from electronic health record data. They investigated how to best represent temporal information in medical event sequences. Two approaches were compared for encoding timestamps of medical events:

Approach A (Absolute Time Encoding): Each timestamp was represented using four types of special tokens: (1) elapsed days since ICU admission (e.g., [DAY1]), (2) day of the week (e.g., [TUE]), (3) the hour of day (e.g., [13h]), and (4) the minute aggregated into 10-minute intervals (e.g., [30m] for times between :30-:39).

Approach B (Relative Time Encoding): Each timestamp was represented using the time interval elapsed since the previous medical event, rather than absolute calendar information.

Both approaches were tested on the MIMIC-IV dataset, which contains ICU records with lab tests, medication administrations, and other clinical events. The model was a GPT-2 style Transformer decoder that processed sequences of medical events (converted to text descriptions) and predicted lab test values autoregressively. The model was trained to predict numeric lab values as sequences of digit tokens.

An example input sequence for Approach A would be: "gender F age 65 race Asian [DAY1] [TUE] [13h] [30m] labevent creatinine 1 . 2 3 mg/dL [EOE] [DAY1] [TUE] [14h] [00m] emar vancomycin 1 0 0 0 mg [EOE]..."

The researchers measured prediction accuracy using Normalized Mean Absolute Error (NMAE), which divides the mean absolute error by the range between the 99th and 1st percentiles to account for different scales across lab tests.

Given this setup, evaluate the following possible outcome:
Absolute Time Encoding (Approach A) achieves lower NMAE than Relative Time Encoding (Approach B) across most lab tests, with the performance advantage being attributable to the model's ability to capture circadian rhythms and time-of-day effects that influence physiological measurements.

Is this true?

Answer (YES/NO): YES